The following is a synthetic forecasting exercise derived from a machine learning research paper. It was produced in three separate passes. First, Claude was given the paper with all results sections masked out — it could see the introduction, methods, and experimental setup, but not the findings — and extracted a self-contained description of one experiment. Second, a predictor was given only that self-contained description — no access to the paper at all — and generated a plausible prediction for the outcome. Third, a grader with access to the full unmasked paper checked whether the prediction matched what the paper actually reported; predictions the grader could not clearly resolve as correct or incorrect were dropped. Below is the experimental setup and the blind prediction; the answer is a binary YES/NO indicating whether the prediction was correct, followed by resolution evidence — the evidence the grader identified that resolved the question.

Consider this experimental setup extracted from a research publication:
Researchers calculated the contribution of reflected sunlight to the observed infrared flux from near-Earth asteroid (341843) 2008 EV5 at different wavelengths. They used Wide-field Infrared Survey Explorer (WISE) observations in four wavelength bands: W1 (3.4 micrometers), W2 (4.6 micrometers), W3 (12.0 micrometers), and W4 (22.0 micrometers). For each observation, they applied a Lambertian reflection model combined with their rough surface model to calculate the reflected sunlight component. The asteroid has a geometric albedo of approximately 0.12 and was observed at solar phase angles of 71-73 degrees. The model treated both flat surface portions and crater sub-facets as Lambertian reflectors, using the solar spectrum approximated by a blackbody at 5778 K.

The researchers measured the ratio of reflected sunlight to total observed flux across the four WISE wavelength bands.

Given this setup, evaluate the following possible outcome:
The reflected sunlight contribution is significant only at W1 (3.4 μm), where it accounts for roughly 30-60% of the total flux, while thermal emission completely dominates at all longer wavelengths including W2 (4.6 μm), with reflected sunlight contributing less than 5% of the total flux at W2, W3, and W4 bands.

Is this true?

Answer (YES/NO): NO